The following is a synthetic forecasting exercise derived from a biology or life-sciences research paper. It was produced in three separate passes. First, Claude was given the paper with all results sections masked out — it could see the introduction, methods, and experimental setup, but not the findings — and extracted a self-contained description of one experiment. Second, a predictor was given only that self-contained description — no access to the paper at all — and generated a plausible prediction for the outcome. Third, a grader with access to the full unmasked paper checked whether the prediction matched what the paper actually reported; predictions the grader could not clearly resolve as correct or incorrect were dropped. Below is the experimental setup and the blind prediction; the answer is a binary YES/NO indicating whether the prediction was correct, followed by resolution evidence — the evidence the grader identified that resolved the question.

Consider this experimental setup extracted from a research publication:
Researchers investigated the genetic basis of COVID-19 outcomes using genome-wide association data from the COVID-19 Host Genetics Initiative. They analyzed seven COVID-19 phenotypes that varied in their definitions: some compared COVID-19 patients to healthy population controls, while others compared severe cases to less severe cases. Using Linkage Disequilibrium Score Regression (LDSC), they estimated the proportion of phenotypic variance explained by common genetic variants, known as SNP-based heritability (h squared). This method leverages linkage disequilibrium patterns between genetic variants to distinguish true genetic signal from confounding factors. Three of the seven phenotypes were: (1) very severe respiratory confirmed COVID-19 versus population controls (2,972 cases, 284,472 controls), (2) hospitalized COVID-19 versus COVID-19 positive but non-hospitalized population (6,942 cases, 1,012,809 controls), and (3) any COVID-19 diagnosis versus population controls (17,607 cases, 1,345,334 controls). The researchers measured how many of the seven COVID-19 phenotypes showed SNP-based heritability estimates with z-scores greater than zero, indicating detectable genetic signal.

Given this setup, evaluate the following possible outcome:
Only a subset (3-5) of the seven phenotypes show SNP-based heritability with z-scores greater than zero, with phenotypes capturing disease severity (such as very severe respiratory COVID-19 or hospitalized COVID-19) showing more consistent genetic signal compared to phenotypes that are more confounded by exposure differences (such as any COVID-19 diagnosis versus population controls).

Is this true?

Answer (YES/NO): YES